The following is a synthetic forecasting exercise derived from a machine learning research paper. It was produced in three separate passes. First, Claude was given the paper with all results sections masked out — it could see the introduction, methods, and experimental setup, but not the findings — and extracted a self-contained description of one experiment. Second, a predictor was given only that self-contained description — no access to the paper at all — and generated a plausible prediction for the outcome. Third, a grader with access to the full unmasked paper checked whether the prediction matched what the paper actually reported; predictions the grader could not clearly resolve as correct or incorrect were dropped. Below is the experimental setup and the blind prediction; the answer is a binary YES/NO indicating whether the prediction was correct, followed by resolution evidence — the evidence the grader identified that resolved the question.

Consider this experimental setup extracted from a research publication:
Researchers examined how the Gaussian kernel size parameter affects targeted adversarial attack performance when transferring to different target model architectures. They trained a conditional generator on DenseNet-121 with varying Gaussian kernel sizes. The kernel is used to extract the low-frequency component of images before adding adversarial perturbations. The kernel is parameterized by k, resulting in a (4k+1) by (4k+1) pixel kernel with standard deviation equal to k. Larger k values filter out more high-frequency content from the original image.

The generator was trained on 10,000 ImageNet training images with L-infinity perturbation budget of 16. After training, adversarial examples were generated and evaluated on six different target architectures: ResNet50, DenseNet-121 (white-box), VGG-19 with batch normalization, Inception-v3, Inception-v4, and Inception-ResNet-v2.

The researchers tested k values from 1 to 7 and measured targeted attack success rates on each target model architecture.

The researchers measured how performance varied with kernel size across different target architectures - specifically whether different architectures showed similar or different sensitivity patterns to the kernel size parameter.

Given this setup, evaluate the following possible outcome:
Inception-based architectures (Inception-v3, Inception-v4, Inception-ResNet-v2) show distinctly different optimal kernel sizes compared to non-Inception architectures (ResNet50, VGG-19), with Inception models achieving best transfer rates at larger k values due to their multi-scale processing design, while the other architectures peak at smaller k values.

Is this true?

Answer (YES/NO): NO